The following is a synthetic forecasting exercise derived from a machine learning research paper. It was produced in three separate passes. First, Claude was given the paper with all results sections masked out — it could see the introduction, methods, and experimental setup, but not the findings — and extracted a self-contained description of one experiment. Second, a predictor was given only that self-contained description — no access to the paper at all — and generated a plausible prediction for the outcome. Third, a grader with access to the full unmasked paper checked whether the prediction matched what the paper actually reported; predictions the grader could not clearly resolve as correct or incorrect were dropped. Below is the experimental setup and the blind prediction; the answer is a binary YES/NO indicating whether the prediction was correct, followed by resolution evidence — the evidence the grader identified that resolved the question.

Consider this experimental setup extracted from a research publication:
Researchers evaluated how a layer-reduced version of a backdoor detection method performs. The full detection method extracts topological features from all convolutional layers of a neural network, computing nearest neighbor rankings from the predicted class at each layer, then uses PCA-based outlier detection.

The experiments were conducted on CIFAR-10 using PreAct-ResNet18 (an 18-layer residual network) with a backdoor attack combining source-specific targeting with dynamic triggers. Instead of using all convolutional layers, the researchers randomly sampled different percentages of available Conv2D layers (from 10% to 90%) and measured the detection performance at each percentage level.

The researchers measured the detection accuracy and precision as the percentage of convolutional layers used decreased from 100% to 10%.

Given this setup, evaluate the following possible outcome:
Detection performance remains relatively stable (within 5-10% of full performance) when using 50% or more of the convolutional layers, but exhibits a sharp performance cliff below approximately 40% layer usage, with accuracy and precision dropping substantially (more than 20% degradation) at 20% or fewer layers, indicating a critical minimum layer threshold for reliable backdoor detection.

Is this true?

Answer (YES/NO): NO